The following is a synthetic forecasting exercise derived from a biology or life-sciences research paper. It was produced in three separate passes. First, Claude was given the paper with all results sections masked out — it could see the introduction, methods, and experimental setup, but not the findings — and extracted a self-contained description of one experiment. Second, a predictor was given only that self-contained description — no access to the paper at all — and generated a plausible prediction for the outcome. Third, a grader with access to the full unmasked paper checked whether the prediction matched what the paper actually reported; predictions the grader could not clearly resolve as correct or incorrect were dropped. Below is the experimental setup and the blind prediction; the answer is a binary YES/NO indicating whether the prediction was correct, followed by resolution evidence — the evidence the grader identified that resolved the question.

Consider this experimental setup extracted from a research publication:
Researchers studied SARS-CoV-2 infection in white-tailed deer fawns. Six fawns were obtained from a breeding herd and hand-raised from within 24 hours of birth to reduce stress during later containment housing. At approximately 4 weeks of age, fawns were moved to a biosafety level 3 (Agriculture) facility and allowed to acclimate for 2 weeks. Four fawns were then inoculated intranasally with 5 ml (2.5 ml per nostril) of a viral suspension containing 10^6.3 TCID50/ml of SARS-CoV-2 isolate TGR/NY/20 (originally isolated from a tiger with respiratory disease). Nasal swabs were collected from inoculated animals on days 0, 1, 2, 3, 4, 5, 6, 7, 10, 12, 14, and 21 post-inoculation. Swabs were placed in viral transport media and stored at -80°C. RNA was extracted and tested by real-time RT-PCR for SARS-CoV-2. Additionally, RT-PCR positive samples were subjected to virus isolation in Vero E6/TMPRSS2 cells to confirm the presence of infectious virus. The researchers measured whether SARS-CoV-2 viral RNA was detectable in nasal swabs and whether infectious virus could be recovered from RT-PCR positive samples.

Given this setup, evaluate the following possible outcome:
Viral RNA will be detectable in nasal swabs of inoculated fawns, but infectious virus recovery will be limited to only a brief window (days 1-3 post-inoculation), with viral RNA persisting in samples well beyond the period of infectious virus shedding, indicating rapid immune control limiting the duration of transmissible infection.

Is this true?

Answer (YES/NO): NO